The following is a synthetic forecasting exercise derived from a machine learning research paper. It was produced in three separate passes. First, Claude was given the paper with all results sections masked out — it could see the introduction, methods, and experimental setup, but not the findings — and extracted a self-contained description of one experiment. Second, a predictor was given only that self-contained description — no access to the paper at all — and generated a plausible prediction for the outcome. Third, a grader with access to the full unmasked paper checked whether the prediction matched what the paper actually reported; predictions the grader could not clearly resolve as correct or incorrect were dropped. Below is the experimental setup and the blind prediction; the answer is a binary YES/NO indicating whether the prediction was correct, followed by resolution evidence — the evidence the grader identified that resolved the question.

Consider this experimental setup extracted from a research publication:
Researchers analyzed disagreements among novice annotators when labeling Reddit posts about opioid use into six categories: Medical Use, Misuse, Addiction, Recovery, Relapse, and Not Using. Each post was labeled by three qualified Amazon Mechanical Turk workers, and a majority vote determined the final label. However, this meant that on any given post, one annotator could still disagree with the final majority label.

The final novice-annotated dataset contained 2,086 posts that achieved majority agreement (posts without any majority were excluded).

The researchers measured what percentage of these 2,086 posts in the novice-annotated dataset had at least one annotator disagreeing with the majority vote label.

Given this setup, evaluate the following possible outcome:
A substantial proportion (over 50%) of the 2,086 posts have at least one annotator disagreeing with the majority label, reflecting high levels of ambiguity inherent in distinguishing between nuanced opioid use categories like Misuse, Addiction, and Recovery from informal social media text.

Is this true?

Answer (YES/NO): YES